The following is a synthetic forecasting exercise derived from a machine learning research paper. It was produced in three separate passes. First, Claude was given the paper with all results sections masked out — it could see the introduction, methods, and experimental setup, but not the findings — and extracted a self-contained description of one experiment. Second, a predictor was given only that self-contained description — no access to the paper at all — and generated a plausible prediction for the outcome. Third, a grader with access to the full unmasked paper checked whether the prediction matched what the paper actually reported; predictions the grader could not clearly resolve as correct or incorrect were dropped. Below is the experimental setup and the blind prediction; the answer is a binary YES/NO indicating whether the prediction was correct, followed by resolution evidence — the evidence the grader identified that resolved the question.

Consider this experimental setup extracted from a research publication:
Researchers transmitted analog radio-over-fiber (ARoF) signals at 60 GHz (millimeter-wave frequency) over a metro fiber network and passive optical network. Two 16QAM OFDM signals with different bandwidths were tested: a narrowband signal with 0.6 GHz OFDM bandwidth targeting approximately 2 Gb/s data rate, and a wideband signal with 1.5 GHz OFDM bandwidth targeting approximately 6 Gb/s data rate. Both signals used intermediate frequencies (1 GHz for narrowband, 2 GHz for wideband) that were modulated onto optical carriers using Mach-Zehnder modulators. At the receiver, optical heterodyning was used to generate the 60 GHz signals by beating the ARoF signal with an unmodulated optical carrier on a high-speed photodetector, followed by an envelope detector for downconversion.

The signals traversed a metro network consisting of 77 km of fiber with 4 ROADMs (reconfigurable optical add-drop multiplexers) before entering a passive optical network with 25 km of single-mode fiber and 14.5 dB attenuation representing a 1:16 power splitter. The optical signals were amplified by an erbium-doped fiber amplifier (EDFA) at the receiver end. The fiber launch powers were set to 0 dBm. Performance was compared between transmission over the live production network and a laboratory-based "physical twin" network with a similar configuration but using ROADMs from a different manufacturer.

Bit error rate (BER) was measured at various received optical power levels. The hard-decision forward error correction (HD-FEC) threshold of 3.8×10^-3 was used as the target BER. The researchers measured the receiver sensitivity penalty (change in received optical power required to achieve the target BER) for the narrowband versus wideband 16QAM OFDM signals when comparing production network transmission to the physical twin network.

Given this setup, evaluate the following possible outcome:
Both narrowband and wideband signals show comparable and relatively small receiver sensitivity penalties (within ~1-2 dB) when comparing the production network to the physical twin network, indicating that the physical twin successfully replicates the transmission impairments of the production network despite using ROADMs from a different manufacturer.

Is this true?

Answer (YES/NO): NO